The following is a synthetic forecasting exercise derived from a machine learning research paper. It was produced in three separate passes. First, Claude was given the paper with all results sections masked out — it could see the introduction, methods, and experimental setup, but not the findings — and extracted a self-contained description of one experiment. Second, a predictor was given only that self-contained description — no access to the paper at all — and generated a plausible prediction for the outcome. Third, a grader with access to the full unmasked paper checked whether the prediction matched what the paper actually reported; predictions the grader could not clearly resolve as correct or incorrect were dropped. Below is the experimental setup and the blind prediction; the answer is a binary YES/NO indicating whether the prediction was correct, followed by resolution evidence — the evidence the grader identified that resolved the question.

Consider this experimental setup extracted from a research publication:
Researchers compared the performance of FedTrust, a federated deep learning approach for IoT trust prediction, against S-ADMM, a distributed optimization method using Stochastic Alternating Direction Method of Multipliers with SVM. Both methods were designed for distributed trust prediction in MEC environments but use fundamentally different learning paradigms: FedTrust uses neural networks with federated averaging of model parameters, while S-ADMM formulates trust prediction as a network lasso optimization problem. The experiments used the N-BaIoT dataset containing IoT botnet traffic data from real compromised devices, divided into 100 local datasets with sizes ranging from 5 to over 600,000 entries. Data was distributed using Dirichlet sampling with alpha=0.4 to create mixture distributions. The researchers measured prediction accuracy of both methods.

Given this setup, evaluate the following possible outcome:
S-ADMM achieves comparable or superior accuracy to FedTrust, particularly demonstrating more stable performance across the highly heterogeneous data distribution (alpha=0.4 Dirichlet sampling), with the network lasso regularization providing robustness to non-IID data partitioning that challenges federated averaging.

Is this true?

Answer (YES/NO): NO